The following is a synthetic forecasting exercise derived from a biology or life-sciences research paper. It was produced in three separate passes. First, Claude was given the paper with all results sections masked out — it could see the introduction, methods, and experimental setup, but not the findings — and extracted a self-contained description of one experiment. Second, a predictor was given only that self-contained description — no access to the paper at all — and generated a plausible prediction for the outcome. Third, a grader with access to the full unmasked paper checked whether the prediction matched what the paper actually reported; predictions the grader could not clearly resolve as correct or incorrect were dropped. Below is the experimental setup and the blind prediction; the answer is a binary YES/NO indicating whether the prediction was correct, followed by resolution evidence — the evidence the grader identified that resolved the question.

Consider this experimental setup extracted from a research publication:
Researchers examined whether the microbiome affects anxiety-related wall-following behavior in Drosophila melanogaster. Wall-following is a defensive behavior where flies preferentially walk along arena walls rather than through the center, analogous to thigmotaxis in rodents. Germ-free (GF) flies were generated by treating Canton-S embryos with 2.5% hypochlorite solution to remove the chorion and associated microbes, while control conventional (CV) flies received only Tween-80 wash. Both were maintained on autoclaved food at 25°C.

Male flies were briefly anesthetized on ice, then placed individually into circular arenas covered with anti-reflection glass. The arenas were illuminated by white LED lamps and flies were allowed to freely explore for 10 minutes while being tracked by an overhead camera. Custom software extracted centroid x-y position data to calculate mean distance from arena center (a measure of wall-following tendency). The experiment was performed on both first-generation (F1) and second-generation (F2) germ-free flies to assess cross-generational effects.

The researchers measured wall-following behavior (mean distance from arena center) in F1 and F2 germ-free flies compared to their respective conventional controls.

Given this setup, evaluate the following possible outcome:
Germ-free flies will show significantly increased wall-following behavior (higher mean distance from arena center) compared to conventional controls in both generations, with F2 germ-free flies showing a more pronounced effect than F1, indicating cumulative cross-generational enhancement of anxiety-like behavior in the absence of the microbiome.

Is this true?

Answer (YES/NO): NO